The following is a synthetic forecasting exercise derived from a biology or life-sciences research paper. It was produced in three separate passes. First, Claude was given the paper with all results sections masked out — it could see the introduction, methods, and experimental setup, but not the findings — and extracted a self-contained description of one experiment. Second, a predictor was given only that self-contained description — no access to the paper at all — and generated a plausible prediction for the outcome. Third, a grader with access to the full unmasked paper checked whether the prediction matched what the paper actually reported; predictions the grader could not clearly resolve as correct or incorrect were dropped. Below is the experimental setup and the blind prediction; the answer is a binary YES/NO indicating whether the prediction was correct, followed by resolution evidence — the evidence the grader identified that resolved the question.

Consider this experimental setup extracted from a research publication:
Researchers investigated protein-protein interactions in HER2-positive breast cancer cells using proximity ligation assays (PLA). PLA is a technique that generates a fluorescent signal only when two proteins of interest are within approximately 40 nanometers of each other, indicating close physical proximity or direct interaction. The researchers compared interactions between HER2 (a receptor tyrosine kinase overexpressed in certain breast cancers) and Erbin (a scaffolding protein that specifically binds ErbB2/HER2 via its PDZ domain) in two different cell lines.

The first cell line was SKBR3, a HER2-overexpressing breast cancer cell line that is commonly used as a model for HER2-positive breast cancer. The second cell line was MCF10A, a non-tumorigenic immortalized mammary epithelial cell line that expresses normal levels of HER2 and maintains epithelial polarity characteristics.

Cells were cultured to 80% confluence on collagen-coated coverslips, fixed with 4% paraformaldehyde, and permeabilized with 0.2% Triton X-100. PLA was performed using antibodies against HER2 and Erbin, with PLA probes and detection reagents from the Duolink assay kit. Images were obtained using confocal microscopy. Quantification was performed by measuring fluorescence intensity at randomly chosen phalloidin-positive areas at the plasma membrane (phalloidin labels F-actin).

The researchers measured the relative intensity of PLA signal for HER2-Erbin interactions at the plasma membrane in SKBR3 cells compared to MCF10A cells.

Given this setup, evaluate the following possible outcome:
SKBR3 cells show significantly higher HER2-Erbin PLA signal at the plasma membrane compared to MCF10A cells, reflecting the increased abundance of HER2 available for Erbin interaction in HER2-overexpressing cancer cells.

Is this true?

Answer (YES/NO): YES